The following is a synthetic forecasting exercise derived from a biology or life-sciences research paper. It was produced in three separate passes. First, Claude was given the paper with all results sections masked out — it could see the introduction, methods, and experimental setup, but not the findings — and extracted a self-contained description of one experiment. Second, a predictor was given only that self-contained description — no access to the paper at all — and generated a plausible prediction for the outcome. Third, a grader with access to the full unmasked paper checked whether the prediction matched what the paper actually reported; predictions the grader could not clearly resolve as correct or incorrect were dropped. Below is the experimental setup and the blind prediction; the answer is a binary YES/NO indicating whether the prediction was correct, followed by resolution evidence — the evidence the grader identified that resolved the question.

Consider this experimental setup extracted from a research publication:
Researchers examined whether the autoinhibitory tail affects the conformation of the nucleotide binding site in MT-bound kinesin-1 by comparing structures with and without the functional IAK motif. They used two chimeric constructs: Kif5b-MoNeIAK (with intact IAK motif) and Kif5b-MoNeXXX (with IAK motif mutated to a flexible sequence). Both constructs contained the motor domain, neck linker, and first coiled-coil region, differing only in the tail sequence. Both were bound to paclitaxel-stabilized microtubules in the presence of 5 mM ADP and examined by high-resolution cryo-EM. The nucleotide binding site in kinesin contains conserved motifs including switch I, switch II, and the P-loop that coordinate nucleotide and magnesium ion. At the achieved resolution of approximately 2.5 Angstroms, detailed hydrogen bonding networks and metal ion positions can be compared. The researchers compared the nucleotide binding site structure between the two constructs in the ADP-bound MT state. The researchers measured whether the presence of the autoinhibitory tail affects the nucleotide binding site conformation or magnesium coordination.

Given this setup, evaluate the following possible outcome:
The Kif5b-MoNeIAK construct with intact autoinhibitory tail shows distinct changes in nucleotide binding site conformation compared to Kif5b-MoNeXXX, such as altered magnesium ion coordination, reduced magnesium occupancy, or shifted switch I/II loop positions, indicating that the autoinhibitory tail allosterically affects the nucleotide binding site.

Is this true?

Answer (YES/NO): NO